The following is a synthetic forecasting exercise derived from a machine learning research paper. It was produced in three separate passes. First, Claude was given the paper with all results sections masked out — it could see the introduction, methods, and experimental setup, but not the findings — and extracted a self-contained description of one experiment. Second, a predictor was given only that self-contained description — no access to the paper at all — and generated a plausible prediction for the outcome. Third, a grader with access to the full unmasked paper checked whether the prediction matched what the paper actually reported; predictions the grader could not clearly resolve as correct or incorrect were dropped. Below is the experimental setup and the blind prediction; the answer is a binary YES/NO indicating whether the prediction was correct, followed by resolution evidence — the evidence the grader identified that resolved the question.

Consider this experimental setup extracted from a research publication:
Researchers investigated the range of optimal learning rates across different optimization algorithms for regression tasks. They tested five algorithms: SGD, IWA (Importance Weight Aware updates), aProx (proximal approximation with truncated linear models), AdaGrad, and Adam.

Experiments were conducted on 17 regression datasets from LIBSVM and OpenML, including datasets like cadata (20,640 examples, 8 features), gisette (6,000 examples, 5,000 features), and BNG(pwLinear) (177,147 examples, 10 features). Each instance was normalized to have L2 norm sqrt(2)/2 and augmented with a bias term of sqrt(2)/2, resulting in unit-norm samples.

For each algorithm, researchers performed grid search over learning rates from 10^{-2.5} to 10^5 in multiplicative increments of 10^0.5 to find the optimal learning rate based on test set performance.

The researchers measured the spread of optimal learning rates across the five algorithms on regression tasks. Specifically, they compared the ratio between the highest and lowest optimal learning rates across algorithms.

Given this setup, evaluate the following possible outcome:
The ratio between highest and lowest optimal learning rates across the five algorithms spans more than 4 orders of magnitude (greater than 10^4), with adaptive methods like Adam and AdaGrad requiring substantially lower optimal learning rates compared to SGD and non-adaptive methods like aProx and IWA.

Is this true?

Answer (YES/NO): NO